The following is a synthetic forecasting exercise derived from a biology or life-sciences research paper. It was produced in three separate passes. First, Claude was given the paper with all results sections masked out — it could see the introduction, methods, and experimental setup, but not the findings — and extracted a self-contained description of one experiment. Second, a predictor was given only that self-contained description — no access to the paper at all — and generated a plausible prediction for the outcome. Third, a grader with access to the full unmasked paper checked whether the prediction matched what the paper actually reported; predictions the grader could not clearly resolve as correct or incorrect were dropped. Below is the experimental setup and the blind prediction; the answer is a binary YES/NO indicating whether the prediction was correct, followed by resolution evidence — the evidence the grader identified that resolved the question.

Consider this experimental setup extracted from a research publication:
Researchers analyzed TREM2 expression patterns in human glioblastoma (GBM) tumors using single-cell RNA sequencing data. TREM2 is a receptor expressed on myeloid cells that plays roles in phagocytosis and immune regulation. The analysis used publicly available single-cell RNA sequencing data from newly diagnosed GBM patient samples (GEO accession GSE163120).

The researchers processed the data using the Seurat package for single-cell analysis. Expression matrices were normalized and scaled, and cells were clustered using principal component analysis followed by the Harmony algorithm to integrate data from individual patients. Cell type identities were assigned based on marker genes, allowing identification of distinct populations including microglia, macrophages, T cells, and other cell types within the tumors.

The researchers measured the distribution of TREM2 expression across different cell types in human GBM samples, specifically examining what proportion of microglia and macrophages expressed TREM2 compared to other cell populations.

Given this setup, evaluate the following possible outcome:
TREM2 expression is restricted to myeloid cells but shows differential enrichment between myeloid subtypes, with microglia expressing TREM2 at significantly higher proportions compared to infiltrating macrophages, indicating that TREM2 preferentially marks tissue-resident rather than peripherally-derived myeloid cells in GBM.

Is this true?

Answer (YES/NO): NO